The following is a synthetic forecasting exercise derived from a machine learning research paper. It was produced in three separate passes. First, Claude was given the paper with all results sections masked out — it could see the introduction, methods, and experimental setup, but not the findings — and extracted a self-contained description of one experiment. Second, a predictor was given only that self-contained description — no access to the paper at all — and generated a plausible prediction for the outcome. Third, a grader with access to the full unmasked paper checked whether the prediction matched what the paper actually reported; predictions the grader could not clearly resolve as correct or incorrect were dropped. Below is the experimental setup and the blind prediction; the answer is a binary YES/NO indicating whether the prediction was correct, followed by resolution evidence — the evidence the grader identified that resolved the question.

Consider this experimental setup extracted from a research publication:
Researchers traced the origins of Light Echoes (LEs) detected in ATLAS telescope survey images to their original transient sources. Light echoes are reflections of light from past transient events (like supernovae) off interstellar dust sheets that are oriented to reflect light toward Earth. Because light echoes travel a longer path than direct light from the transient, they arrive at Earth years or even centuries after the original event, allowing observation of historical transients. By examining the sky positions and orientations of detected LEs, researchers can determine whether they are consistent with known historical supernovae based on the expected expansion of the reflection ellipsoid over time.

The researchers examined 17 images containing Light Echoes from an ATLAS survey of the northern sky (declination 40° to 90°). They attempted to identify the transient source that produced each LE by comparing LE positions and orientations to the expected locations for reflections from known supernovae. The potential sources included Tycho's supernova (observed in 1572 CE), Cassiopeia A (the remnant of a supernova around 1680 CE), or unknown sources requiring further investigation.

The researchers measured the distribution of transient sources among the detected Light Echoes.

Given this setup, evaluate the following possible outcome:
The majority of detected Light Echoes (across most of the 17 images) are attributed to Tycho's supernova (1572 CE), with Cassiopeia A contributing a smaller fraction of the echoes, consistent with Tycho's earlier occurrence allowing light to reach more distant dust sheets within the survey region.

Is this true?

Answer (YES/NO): YES